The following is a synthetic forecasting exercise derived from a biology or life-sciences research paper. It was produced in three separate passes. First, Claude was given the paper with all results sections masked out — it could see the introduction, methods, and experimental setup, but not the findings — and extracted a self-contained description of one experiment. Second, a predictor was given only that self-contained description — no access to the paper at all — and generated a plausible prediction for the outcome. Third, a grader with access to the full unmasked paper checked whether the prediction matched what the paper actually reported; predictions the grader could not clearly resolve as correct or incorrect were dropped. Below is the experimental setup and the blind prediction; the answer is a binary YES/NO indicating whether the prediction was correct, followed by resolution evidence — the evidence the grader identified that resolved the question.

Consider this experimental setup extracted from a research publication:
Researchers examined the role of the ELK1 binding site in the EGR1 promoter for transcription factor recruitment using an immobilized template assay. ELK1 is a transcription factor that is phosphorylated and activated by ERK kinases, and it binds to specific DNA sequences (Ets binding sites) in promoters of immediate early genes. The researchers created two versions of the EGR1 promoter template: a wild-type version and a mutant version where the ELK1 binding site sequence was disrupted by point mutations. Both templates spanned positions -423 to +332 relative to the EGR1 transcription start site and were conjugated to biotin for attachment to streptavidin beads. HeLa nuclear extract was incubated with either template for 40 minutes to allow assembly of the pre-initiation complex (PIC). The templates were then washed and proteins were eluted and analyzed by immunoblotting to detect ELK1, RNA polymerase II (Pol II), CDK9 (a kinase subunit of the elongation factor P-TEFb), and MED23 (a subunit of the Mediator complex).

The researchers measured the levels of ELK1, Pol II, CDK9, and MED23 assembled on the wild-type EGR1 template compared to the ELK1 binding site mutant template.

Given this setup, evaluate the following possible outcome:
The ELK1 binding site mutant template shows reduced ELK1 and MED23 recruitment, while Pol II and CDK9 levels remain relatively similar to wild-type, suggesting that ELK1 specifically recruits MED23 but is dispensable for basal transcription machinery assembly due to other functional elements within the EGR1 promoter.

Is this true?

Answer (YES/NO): NO